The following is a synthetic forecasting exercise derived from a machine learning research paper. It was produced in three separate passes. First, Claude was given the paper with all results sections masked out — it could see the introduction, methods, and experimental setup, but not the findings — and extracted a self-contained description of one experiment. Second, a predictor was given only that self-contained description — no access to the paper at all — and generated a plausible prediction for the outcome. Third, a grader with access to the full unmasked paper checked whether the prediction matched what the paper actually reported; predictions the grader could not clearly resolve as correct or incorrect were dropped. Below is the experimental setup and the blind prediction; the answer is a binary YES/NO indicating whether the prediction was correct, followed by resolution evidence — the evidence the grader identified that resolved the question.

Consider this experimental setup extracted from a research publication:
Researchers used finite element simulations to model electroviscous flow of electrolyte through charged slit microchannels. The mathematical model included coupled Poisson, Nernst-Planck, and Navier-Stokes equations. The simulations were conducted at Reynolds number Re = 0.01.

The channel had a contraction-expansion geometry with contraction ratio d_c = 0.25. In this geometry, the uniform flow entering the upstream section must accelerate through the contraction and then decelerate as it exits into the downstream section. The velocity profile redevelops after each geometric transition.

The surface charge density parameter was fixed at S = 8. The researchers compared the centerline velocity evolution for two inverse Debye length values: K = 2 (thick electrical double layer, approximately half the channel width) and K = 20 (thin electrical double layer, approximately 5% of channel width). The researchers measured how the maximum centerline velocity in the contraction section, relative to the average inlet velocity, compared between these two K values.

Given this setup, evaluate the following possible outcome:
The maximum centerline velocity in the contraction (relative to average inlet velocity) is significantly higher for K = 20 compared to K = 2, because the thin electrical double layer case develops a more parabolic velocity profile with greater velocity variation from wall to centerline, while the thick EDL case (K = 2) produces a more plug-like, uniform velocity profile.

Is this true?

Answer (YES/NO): NO